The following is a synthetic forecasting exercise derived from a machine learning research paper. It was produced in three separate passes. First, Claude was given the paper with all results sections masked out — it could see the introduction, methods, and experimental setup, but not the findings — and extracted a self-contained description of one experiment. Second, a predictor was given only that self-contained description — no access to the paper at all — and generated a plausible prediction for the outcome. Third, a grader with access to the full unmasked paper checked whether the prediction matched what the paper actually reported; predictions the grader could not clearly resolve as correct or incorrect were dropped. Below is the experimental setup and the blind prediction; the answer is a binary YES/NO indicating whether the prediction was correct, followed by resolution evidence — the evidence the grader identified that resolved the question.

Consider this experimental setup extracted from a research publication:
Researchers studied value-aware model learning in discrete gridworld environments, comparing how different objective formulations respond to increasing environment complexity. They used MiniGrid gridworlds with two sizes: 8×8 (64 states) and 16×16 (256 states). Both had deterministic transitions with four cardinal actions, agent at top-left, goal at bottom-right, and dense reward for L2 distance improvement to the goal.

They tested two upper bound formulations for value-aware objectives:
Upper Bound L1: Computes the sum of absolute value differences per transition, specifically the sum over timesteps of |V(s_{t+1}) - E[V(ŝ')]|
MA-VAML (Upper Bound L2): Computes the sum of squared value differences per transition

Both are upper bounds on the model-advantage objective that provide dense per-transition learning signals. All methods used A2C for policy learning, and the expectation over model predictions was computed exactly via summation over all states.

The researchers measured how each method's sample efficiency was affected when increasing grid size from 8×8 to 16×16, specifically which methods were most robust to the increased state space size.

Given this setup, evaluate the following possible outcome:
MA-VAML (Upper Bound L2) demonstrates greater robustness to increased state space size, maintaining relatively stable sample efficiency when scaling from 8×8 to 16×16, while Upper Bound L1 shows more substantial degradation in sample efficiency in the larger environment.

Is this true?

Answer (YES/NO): NO